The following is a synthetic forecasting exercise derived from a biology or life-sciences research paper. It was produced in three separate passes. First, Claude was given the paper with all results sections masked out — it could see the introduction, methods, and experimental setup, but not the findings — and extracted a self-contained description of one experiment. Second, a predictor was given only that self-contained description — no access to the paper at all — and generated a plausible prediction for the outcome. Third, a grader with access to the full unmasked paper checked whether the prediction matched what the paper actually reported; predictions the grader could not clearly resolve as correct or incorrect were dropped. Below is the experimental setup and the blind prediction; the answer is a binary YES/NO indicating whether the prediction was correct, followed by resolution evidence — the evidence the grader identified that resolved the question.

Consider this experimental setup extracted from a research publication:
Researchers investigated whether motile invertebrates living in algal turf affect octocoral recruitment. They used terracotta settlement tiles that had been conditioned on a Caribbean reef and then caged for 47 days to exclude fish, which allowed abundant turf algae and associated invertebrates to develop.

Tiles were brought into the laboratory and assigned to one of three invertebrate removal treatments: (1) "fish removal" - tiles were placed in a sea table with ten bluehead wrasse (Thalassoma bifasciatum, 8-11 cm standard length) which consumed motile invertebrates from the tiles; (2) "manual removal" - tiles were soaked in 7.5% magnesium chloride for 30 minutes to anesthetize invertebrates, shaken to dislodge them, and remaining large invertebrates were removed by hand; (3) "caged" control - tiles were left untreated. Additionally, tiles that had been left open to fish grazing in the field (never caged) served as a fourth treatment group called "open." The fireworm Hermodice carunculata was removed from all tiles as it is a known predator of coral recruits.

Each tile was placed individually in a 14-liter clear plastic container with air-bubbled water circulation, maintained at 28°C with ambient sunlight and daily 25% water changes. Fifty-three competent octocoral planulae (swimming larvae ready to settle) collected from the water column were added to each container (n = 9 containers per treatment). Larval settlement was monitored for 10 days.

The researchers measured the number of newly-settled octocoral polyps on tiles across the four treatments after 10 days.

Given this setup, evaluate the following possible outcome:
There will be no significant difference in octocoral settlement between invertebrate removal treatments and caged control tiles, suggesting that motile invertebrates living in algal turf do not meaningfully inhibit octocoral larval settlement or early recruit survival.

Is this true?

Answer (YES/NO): YES